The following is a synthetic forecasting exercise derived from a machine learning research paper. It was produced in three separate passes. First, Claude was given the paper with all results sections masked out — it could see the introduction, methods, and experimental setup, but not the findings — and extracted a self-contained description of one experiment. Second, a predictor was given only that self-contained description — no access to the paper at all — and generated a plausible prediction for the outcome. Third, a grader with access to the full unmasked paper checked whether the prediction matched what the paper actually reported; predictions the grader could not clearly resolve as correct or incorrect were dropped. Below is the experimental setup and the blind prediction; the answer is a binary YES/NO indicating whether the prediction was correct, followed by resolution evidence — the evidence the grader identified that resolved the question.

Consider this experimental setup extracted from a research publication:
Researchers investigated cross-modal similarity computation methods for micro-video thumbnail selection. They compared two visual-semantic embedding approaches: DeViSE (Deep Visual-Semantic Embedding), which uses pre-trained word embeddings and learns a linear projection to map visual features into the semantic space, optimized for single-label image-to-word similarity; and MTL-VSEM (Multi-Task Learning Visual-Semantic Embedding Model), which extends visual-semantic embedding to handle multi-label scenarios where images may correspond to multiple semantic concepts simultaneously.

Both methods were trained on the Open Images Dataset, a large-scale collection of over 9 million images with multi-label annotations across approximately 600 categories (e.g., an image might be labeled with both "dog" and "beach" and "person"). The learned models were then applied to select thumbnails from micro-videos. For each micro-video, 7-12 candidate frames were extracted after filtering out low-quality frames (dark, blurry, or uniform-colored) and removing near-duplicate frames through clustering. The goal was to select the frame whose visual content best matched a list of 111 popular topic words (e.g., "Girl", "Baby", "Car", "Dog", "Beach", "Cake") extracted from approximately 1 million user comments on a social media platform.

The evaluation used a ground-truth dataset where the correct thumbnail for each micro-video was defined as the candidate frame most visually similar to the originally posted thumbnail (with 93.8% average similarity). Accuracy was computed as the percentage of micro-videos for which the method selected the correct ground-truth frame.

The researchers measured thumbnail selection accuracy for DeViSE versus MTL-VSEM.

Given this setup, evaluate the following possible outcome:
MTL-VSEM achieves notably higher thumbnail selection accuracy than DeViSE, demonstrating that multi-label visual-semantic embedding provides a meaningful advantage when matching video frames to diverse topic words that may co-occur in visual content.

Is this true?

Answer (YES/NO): YES